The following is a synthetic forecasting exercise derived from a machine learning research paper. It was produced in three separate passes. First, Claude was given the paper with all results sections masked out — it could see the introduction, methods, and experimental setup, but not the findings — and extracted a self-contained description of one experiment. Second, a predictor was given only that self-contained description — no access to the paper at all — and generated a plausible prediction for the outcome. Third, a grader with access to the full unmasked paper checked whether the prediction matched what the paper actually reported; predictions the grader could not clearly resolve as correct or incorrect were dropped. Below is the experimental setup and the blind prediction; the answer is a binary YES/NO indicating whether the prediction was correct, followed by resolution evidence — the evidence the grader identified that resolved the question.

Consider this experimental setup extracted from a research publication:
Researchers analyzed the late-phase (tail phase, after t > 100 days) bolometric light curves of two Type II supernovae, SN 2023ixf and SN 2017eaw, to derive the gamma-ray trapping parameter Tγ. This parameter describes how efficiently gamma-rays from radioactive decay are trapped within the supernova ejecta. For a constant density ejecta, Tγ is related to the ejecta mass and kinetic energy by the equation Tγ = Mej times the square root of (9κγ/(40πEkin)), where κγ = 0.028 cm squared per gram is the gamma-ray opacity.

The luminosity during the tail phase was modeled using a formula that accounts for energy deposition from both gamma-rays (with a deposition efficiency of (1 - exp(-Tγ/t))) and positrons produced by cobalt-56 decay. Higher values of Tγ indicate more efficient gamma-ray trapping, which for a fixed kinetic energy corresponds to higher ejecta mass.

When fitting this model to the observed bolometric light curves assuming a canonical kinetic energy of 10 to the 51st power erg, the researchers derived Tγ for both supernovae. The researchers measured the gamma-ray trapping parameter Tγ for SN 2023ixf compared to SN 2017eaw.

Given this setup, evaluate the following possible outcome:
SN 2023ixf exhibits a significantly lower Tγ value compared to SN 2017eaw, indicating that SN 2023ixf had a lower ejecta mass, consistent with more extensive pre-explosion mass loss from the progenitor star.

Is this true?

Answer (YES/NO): NO